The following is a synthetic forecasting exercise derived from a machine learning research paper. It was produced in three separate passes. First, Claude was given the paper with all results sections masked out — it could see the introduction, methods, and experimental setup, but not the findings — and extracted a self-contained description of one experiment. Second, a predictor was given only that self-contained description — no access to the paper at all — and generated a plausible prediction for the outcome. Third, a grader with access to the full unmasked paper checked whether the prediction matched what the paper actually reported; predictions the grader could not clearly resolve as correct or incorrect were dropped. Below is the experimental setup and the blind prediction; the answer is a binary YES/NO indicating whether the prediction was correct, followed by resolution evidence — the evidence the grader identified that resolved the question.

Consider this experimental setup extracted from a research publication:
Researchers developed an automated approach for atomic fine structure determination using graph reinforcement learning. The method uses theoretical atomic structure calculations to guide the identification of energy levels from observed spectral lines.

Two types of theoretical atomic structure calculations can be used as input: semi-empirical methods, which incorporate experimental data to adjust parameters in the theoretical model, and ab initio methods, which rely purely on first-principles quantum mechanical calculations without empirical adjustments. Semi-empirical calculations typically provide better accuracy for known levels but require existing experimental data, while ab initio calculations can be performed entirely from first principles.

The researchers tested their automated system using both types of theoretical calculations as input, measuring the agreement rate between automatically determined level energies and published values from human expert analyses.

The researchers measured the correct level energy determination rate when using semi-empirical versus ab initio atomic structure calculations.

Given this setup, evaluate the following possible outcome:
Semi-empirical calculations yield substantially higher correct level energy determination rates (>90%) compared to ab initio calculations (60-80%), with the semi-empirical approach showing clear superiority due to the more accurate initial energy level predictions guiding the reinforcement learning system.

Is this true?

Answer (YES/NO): NO